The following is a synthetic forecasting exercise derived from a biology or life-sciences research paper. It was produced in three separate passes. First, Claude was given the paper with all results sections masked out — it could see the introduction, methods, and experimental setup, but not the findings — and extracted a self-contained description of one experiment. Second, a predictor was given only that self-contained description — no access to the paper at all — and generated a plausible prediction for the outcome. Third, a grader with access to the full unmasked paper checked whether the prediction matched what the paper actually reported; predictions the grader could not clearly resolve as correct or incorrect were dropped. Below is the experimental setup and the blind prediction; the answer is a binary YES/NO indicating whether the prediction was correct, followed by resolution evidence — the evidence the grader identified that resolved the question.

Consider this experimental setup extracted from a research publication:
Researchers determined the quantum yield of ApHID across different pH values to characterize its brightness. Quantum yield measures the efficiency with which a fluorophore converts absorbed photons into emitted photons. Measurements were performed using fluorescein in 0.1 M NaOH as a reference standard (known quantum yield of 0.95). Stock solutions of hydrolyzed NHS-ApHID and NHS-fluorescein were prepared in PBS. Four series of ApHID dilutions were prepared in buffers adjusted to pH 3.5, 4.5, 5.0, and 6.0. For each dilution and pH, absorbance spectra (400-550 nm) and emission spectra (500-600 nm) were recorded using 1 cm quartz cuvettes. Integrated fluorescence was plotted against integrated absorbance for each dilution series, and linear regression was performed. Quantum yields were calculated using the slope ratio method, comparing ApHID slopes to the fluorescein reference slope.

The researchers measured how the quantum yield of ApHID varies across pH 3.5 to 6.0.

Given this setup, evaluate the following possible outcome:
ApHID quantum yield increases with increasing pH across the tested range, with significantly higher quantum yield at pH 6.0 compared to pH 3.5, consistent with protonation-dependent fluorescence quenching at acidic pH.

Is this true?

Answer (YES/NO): NO